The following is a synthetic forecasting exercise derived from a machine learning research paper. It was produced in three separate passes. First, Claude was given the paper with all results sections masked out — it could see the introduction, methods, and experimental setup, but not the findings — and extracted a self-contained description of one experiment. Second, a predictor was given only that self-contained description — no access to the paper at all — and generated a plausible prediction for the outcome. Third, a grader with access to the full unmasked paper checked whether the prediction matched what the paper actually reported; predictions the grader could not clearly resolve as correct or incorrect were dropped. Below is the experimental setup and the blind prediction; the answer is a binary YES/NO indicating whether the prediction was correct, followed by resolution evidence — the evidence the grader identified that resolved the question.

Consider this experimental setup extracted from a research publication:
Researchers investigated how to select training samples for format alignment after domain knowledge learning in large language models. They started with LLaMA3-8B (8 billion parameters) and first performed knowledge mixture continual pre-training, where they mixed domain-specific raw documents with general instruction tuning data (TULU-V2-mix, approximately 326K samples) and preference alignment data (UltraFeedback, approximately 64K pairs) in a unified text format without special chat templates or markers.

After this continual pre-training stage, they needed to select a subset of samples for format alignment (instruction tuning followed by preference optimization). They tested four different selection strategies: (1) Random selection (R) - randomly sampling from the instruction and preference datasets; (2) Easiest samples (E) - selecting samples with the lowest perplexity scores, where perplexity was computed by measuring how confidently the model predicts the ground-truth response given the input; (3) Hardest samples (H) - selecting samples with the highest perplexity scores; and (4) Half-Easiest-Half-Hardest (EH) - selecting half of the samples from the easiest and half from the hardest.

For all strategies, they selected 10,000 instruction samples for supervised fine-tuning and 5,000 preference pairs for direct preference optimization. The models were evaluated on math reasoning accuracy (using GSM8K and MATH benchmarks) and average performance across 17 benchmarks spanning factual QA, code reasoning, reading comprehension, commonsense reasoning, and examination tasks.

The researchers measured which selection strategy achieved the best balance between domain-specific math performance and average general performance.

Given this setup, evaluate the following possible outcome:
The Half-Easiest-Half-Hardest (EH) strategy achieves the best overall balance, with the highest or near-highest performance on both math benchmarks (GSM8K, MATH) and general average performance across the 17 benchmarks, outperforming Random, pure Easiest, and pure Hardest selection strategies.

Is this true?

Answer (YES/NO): NO